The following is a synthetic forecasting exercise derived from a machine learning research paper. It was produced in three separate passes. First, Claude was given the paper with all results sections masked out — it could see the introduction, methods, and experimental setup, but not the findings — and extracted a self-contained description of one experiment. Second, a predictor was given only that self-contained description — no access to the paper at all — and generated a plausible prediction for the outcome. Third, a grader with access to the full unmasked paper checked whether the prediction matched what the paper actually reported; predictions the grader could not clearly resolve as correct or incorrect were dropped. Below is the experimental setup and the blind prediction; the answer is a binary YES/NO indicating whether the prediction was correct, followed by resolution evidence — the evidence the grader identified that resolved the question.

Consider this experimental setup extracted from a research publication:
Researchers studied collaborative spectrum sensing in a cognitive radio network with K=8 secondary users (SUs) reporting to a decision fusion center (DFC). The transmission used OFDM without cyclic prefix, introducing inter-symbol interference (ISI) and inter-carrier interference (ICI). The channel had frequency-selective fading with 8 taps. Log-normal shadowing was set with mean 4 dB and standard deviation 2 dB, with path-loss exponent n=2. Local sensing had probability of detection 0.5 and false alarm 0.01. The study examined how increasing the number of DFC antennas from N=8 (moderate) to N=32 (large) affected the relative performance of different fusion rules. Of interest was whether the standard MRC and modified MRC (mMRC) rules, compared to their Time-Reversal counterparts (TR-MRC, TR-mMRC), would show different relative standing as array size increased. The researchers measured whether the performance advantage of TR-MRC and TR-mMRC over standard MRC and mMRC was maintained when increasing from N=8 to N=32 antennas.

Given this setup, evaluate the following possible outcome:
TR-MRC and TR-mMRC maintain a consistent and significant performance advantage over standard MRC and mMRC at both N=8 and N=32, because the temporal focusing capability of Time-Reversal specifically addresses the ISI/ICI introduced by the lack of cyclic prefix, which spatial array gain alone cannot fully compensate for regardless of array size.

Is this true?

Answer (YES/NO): YES